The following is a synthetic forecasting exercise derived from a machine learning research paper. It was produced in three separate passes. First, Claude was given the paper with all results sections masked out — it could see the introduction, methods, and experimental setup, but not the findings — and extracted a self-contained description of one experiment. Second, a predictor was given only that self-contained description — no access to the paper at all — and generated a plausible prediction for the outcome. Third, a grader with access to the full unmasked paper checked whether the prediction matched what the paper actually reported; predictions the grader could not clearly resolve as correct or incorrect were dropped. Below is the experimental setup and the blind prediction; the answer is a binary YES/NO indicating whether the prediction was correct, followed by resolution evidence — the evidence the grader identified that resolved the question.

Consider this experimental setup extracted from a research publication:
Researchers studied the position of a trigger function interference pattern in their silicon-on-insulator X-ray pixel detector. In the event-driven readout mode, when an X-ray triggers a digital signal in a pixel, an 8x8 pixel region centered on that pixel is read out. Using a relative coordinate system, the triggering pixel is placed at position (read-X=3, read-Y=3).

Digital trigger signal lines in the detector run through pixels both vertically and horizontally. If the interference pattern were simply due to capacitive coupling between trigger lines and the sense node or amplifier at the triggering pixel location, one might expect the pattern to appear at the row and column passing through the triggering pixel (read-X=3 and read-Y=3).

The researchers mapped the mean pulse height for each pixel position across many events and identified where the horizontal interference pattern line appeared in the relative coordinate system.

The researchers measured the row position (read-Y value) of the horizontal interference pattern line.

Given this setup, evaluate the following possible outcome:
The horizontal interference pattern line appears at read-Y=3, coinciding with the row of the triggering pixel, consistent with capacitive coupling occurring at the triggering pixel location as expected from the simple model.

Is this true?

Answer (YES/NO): NO